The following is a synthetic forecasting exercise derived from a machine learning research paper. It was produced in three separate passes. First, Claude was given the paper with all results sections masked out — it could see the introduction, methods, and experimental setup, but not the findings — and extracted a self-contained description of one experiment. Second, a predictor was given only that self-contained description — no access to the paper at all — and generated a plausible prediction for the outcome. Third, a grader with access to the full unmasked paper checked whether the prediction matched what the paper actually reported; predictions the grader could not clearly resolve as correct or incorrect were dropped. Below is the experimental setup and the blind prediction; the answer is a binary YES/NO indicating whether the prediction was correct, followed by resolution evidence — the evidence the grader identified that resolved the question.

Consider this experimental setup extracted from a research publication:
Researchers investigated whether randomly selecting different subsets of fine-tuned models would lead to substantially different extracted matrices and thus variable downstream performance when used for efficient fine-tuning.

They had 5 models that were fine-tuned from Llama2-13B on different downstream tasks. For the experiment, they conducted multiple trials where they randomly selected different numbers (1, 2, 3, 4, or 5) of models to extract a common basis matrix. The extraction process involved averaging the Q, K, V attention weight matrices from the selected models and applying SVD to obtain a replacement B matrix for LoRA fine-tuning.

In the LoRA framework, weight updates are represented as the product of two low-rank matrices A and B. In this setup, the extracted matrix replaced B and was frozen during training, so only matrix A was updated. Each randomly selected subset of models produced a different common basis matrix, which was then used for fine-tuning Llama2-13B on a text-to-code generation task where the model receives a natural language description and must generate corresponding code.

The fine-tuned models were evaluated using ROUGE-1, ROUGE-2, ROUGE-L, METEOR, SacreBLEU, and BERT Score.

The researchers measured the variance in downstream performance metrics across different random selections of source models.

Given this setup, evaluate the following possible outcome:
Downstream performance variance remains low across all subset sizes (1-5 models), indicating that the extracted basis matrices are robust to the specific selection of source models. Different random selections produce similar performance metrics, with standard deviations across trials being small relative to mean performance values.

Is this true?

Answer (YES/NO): YES